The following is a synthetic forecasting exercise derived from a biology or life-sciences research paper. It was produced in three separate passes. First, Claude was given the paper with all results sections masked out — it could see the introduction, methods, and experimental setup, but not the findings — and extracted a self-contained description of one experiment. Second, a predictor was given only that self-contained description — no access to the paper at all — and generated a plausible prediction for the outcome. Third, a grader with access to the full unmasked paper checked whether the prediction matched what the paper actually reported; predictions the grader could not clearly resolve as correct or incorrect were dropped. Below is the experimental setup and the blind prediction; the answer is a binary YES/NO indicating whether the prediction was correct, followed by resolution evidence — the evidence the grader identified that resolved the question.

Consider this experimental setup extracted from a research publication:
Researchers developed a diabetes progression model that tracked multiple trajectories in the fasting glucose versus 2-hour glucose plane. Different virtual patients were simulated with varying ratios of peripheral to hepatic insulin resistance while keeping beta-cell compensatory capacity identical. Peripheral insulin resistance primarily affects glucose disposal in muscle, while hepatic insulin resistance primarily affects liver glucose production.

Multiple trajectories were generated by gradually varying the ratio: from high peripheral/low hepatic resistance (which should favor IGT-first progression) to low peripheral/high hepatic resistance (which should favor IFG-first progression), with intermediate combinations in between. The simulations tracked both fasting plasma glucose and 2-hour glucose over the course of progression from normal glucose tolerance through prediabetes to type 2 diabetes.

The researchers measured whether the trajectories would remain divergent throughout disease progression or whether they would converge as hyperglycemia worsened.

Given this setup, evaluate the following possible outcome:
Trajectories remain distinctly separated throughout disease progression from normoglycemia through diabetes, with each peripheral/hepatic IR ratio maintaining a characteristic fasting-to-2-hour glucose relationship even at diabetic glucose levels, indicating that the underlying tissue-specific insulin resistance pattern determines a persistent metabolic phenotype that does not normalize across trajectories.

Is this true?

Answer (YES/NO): NO